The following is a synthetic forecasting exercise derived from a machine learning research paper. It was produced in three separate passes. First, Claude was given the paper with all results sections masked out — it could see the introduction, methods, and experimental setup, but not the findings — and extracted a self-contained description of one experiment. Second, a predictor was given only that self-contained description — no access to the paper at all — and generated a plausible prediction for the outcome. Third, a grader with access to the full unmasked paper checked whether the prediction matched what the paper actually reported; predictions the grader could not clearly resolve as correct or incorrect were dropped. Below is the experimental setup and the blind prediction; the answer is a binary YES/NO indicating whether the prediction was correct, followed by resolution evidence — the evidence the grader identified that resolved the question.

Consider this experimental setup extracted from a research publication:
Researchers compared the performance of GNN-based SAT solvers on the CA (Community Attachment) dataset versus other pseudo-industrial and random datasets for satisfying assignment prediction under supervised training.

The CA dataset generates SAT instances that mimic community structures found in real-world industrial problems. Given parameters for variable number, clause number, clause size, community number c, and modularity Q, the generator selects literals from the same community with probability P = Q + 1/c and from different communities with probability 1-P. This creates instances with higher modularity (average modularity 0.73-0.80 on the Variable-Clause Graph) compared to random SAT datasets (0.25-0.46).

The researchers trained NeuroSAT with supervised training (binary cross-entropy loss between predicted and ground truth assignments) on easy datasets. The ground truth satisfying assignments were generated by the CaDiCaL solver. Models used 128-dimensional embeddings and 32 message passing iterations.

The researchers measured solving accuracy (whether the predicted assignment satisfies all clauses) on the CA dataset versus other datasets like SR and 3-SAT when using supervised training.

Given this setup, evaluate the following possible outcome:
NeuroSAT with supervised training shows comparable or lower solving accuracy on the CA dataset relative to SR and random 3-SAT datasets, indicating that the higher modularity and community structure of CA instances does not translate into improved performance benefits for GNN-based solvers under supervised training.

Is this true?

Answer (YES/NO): YES